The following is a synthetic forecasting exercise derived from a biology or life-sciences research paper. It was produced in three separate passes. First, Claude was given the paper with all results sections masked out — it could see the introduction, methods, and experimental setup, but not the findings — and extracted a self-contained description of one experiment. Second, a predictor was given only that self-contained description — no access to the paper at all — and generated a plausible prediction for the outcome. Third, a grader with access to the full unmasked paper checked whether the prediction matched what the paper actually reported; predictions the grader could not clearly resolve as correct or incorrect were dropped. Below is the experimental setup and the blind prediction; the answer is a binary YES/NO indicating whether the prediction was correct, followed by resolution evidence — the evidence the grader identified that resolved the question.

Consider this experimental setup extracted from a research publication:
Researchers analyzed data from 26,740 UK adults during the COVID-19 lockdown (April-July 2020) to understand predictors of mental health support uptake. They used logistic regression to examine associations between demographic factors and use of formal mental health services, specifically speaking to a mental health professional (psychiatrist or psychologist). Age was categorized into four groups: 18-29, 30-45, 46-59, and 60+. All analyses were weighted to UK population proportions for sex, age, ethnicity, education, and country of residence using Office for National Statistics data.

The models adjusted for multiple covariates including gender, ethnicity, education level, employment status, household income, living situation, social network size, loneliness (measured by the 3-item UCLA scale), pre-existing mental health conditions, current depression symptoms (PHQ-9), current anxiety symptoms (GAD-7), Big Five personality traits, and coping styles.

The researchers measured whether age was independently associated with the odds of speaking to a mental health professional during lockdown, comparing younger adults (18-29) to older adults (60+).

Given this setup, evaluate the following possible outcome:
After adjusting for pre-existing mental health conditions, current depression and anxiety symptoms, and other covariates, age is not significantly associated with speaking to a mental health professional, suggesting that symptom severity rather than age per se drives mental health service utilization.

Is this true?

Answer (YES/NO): NO